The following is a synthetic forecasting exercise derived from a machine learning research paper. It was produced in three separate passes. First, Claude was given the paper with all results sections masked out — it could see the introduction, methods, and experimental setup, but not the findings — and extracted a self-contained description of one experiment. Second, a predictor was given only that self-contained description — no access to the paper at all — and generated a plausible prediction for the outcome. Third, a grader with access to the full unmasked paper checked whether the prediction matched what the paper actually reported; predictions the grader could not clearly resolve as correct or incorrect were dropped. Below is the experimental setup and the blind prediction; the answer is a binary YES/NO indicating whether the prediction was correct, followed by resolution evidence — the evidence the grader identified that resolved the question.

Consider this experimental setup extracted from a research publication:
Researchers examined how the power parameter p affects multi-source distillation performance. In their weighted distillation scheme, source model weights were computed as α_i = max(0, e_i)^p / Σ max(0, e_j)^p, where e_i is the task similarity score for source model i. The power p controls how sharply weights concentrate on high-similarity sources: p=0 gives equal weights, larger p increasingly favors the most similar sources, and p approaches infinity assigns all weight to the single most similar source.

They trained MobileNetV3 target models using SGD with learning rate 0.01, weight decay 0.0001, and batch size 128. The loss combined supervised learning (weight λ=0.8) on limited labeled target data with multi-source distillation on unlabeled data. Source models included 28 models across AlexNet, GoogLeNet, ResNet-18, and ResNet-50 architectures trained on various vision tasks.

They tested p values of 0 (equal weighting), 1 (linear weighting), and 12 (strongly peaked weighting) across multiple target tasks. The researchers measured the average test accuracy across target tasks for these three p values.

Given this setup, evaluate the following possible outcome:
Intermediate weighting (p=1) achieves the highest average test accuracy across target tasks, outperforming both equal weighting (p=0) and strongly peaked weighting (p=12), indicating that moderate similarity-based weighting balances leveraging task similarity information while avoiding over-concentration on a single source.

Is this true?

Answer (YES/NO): NO